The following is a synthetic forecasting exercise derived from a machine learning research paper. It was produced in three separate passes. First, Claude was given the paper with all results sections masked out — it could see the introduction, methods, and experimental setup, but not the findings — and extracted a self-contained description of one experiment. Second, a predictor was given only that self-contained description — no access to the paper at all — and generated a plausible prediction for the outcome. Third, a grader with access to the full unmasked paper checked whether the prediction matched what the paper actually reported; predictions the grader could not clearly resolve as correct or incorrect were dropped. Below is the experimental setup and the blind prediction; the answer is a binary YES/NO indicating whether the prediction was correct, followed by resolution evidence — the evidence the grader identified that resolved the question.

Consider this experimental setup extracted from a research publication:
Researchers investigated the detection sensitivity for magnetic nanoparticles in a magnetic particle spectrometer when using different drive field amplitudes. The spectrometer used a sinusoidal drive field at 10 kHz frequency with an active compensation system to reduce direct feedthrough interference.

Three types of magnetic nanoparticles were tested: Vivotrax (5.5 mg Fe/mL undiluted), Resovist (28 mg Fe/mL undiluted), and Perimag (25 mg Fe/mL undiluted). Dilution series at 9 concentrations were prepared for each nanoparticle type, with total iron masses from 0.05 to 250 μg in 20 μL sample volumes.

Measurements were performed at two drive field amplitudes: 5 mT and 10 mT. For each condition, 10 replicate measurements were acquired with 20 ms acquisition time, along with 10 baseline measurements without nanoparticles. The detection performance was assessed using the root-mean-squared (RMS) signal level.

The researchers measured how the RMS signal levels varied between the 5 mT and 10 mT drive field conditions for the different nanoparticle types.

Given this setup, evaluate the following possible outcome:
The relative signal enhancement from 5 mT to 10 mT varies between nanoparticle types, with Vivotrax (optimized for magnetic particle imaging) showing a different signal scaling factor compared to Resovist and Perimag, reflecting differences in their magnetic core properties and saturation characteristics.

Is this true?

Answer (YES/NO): NO